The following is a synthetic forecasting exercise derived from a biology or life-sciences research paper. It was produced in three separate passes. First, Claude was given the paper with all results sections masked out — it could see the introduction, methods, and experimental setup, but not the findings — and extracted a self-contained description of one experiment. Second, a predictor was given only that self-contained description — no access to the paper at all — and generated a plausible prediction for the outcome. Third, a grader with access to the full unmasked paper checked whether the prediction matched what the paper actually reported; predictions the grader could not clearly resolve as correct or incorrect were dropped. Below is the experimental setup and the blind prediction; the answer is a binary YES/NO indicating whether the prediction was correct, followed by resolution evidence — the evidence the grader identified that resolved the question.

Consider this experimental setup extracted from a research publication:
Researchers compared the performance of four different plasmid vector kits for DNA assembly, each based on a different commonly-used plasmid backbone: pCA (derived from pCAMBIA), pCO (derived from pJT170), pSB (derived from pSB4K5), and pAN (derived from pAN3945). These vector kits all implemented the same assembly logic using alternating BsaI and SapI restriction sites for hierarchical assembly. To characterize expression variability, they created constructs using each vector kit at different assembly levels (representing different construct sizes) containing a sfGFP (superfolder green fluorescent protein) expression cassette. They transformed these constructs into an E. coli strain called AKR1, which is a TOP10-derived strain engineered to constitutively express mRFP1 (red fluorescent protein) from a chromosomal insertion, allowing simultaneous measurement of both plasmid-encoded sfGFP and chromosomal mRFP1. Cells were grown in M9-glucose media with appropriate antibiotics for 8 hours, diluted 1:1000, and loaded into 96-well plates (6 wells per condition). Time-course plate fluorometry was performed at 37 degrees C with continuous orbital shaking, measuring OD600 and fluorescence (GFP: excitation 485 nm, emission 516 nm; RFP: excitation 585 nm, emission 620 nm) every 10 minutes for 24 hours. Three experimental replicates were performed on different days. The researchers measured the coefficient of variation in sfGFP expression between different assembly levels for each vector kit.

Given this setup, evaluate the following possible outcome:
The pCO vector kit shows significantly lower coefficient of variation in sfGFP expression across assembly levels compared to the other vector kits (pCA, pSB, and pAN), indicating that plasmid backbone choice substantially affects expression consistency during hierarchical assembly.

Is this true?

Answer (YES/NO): NO